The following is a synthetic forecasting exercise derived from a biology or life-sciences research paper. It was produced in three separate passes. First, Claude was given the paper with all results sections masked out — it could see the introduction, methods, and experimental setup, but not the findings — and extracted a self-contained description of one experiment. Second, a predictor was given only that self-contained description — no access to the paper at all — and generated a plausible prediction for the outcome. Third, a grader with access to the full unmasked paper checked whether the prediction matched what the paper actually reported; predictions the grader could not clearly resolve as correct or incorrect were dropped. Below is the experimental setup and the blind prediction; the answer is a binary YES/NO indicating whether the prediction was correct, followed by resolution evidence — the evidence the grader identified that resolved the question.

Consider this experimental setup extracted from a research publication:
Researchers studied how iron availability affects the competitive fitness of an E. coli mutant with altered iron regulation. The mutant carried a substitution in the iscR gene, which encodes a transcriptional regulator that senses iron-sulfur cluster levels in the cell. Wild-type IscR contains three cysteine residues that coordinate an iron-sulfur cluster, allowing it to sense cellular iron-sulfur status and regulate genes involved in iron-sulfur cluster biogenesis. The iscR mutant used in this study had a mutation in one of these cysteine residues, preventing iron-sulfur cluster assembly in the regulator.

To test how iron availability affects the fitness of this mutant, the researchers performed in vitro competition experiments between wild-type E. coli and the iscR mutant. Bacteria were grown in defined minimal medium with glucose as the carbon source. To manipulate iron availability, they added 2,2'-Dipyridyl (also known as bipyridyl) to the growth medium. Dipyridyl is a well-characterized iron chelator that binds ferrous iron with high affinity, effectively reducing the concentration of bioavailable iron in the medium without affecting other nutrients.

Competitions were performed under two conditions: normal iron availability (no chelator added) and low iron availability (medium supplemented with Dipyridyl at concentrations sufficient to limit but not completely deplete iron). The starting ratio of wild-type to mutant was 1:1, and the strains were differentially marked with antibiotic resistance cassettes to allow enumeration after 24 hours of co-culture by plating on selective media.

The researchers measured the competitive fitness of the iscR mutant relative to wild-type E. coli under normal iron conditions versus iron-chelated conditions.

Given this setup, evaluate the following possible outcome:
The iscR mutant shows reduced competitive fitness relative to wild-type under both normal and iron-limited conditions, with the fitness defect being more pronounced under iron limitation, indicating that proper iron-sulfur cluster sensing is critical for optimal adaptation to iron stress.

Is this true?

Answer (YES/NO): NO